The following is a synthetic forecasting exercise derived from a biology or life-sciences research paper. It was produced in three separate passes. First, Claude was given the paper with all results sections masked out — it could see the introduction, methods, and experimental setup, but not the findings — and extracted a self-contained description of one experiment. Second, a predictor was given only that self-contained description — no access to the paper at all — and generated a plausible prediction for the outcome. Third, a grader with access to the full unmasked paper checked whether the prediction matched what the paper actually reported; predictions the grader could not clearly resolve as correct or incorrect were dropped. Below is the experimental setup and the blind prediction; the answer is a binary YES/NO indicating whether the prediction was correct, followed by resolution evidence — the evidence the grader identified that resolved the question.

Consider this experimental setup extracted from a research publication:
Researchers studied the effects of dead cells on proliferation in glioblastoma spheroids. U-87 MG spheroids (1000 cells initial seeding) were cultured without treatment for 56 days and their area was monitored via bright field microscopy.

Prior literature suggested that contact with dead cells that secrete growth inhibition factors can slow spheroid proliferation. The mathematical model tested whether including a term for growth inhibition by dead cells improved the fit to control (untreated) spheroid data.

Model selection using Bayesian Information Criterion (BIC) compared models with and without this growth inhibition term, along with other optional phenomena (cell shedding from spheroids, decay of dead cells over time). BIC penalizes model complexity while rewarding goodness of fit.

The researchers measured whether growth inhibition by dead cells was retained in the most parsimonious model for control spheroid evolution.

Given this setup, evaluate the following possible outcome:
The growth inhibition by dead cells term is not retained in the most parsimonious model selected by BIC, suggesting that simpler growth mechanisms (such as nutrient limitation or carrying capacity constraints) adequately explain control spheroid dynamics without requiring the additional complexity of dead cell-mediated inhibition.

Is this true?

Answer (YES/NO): NO